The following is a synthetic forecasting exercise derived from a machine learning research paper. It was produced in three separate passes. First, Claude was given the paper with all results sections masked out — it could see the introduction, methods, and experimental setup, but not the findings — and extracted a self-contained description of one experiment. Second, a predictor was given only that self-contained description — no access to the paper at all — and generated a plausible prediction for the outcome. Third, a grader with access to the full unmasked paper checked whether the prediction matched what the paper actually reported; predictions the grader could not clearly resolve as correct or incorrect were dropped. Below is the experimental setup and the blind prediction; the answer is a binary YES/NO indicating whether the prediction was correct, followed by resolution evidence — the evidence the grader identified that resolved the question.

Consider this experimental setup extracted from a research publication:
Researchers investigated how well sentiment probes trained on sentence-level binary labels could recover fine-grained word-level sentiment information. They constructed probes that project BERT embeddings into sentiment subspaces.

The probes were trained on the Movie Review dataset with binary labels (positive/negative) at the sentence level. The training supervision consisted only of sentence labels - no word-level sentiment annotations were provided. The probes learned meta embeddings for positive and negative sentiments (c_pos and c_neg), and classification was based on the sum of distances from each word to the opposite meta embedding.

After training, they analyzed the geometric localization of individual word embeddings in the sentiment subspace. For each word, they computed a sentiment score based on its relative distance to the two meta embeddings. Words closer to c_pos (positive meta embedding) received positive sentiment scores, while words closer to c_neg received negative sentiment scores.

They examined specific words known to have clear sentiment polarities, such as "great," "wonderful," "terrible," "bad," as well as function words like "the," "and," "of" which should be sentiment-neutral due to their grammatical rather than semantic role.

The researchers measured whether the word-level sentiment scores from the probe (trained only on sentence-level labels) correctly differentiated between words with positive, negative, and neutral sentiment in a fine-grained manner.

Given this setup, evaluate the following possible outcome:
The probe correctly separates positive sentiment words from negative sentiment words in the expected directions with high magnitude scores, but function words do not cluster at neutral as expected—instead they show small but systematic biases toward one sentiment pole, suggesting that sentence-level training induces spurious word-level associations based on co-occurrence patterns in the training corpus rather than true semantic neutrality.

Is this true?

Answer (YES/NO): NO